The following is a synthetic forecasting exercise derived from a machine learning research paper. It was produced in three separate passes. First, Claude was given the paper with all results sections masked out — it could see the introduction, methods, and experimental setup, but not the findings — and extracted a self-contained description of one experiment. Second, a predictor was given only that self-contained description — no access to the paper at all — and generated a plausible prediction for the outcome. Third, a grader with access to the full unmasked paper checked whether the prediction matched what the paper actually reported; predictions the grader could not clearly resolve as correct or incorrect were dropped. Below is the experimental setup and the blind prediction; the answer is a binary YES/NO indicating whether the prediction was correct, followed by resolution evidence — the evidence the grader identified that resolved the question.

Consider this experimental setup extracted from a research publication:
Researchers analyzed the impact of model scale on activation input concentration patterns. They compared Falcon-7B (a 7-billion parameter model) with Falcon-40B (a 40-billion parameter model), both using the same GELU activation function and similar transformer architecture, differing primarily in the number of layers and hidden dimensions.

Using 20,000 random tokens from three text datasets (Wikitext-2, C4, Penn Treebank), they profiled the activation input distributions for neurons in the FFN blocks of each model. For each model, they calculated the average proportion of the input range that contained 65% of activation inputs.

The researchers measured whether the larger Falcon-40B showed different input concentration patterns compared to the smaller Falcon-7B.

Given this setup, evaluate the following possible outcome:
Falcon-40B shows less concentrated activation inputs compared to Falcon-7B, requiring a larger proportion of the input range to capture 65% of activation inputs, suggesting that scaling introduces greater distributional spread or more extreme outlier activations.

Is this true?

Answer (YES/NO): NO